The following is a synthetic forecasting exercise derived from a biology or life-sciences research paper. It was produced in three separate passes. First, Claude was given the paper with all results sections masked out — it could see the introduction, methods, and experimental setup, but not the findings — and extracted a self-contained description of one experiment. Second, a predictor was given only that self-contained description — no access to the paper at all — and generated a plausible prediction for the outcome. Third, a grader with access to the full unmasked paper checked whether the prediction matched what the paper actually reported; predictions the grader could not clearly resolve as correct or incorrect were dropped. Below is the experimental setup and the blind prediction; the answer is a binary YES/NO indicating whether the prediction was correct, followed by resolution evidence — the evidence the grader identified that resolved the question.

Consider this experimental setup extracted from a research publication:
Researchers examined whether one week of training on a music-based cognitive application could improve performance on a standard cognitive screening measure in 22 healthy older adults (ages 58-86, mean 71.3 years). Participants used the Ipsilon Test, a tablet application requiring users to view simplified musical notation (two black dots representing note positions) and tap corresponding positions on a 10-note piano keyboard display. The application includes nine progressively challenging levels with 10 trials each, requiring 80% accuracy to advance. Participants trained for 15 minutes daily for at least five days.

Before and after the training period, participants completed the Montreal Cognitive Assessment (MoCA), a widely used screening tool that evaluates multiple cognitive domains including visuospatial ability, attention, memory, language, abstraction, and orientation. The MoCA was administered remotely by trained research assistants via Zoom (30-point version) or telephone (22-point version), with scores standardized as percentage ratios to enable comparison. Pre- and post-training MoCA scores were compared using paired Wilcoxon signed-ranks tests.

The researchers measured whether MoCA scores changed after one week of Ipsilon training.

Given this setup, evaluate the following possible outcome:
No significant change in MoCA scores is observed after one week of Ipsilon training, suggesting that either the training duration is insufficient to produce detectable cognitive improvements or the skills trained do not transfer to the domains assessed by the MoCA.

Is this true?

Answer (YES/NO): YES